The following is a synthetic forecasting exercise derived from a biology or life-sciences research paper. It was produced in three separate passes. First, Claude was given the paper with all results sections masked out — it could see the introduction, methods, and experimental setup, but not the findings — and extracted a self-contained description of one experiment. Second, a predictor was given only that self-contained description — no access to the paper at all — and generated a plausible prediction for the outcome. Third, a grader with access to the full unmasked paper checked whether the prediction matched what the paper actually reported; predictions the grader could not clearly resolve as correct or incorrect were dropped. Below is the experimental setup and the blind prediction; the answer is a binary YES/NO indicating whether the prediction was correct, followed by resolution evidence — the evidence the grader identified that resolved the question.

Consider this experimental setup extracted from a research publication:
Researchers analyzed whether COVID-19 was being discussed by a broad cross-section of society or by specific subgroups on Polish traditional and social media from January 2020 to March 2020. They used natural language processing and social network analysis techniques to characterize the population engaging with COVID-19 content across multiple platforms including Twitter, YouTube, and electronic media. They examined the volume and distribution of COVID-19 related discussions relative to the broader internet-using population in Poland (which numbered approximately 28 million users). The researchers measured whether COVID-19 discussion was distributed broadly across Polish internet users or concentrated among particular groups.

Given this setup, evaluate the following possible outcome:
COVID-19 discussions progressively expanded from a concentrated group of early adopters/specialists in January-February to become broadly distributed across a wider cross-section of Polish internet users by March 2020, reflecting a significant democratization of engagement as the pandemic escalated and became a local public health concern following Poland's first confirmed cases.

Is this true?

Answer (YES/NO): NO